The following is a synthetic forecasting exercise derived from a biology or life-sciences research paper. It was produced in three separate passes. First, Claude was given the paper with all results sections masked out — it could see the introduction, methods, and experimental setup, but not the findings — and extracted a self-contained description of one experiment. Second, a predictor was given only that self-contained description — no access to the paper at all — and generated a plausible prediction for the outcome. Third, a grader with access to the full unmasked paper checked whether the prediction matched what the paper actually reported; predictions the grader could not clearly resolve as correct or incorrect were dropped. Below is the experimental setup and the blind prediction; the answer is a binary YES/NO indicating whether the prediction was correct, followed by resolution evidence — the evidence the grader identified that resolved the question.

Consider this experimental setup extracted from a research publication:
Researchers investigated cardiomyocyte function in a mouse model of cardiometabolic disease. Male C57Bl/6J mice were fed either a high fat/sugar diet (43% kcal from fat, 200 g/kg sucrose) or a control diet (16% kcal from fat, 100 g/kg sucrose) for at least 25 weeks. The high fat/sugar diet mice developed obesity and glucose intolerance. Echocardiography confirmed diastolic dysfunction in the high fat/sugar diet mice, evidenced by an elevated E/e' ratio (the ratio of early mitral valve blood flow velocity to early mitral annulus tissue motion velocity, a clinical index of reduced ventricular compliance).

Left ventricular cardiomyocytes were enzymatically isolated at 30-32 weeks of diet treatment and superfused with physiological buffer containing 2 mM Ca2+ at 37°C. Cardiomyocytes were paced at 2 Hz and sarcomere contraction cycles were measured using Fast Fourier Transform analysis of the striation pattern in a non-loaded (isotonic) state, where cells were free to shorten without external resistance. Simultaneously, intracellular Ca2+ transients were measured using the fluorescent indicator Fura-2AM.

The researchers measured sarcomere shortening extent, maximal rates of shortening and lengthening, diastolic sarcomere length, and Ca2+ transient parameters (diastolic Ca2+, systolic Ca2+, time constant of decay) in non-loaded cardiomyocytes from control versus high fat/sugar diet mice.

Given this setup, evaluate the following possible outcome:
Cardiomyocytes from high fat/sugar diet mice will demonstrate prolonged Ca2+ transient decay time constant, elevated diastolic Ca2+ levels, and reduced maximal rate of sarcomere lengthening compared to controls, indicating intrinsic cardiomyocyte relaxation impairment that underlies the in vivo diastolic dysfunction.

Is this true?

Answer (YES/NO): NO